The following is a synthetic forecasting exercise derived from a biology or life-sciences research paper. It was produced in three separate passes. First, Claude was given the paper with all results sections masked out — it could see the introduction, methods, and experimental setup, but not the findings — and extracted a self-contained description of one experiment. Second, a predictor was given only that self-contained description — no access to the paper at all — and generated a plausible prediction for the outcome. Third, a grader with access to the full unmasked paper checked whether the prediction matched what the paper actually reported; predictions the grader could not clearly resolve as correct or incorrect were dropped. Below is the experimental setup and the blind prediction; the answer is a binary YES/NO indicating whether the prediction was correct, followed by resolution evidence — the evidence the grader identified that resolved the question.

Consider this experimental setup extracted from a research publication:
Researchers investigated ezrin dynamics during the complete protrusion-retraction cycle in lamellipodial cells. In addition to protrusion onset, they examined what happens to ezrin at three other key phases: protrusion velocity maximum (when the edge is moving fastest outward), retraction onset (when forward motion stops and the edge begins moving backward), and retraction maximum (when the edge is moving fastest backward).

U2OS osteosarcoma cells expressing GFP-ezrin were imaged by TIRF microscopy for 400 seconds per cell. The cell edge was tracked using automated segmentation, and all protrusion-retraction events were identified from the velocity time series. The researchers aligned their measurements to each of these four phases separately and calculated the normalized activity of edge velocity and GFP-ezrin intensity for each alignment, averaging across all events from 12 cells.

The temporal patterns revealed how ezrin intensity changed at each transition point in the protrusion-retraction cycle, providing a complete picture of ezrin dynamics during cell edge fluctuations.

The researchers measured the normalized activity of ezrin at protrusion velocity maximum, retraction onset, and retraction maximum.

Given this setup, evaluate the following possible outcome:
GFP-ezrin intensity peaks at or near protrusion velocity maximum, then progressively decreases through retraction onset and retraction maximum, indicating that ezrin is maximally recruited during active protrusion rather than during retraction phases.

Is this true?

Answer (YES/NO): NO